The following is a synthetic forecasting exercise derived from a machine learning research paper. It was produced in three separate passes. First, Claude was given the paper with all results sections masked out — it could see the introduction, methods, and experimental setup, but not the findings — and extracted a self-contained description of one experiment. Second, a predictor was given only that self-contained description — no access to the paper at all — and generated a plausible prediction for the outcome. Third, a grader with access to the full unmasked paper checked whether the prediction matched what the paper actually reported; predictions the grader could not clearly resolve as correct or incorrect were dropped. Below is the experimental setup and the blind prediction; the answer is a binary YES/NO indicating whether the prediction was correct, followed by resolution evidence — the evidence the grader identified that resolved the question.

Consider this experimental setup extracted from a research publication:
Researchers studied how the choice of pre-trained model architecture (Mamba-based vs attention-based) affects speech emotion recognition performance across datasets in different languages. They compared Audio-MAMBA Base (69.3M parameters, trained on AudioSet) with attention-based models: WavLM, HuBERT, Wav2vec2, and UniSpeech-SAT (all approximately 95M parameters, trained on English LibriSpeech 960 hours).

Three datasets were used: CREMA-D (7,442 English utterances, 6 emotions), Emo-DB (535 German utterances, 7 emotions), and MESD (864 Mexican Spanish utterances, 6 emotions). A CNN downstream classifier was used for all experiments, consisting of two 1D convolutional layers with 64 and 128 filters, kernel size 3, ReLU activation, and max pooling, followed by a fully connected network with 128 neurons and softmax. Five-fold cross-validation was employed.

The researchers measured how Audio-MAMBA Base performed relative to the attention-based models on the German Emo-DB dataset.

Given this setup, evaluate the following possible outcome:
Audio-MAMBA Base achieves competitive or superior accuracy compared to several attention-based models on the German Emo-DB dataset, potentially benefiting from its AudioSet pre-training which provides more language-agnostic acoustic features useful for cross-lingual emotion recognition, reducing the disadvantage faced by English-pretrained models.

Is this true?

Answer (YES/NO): NO